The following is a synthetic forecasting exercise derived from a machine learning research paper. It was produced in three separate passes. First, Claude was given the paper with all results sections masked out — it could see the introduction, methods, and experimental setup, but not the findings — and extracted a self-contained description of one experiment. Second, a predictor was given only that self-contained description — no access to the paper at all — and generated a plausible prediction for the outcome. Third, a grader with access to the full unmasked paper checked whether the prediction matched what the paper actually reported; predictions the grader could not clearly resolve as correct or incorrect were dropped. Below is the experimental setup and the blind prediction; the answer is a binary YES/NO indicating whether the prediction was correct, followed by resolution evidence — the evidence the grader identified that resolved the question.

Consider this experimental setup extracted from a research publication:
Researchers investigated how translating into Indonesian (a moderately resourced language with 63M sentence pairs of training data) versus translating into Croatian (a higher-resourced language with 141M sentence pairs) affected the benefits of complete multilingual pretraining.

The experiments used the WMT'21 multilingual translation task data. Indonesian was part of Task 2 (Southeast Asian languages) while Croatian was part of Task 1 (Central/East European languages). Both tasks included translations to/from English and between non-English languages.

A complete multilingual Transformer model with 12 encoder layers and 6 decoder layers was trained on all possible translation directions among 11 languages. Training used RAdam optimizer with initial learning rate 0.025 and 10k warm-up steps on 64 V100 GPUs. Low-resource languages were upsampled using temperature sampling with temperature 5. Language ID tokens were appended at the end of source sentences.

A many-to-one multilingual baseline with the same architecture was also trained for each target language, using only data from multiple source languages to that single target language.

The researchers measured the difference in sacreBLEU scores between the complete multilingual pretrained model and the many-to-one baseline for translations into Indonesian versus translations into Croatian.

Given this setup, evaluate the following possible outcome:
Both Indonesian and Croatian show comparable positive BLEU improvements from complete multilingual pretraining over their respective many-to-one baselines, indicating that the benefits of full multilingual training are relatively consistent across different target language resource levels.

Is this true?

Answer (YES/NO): NO